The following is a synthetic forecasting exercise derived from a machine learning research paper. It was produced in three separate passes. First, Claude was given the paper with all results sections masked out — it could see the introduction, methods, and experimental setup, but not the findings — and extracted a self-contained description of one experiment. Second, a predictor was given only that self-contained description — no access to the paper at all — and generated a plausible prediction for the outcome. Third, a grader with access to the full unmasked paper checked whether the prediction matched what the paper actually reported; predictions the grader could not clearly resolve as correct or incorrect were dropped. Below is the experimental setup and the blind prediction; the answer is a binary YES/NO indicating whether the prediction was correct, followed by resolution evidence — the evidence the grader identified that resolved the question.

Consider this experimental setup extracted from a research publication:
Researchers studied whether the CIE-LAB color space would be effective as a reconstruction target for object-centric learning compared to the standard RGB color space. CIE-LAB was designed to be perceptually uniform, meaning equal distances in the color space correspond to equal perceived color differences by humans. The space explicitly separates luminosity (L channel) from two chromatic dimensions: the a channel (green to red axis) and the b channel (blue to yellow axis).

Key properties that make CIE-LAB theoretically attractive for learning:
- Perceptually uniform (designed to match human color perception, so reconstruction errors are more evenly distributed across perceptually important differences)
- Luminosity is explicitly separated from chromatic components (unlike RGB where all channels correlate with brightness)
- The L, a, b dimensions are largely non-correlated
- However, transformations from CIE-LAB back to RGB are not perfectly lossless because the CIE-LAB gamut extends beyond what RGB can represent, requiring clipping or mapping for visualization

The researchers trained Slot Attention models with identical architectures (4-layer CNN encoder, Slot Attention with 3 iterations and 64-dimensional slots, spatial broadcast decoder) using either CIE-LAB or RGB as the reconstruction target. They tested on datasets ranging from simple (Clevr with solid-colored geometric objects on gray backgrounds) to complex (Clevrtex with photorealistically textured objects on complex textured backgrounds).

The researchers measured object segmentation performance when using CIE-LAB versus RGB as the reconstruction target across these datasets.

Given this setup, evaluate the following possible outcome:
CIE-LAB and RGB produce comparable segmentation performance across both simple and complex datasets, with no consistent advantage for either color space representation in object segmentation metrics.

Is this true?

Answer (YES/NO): YES